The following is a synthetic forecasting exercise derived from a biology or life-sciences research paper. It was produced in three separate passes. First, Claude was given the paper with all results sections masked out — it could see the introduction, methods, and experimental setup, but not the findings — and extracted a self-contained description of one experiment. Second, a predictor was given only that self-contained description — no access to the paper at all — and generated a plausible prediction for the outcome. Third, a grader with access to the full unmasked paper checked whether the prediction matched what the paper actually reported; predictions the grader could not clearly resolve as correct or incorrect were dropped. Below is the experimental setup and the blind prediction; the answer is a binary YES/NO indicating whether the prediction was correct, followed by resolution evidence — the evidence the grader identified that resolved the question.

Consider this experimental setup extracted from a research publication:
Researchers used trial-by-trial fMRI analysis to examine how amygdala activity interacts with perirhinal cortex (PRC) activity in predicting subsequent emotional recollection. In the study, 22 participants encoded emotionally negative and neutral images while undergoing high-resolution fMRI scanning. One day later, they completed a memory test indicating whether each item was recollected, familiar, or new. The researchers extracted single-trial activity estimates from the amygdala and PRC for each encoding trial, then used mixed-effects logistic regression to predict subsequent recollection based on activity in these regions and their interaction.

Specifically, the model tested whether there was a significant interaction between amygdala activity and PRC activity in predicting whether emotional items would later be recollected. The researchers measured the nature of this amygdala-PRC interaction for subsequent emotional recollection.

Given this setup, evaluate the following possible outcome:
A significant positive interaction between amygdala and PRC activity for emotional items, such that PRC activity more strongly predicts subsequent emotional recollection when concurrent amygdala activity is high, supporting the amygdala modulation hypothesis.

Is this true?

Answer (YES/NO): NO